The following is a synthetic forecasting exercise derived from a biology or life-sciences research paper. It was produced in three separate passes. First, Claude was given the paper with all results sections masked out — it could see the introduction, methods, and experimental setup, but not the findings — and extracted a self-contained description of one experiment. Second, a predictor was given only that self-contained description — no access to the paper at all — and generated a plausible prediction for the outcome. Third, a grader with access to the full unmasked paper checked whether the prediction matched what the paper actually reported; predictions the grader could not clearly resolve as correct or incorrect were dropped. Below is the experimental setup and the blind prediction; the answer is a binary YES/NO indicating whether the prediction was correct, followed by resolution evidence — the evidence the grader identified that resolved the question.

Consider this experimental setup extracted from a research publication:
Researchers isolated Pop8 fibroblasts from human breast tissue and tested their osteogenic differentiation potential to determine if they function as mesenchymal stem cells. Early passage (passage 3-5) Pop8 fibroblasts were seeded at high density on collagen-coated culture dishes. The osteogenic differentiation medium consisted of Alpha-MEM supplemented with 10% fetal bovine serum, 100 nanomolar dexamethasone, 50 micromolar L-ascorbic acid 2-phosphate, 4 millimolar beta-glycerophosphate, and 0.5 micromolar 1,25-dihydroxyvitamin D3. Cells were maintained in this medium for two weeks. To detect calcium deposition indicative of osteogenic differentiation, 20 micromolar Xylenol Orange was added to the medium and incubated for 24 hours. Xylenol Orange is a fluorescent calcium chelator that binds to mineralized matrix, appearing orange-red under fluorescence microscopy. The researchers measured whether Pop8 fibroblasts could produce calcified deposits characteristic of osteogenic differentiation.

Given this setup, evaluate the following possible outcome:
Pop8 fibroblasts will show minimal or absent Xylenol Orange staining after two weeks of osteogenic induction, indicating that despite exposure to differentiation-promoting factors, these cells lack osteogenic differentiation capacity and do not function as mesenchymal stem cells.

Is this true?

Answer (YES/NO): NO